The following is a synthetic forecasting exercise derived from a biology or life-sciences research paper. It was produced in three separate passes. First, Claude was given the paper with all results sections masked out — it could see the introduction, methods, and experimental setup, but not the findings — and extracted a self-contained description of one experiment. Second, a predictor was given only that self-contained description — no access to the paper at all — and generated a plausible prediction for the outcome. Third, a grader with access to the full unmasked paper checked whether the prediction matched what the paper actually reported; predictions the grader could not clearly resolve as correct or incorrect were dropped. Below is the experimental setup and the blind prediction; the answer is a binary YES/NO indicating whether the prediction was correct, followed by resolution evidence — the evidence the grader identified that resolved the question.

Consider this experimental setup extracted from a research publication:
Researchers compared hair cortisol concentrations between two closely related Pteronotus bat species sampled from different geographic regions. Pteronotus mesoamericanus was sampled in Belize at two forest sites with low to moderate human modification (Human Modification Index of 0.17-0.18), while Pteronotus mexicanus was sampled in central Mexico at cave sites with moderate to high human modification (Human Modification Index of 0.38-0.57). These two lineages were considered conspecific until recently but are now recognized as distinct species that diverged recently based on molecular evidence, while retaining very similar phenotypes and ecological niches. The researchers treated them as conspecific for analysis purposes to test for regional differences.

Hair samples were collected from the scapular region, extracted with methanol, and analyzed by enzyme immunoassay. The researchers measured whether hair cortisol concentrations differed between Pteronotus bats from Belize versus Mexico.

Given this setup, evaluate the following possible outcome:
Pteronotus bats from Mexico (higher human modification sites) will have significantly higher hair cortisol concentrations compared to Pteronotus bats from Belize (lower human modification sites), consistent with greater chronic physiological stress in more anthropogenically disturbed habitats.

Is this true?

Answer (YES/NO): YES